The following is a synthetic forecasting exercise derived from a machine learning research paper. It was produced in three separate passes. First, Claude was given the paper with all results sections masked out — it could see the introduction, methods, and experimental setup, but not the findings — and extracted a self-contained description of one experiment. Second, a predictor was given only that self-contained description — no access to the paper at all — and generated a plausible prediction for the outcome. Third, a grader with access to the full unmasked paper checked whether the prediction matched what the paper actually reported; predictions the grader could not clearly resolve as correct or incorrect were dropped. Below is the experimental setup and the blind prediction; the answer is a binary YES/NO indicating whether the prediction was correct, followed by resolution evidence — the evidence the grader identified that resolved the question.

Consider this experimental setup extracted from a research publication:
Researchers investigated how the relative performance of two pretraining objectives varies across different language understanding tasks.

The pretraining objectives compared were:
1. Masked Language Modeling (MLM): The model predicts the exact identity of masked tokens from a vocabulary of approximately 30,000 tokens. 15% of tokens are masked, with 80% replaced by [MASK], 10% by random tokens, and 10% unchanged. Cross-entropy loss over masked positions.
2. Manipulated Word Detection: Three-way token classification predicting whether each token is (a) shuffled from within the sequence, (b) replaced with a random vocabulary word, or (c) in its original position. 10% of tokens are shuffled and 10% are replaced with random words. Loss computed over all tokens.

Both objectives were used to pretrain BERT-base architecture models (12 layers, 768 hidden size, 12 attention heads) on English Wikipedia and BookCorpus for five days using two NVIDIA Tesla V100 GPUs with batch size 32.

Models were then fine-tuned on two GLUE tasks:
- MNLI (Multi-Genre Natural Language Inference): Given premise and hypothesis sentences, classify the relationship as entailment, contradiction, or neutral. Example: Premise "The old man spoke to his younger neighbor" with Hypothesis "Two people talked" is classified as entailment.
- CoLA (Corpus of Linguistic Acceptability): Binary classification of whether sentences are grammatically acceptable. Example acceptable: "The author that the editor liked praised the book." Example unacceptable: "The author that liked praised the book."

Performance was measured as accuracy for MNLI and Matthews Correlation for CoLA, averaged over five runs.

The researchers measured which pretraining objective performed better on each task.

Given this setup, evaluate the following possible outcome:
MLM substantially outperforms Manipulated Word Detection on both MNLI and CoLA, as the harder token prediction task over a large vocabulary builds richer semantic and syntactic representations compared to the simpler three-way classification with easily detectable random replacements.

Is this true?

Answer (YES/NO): NO